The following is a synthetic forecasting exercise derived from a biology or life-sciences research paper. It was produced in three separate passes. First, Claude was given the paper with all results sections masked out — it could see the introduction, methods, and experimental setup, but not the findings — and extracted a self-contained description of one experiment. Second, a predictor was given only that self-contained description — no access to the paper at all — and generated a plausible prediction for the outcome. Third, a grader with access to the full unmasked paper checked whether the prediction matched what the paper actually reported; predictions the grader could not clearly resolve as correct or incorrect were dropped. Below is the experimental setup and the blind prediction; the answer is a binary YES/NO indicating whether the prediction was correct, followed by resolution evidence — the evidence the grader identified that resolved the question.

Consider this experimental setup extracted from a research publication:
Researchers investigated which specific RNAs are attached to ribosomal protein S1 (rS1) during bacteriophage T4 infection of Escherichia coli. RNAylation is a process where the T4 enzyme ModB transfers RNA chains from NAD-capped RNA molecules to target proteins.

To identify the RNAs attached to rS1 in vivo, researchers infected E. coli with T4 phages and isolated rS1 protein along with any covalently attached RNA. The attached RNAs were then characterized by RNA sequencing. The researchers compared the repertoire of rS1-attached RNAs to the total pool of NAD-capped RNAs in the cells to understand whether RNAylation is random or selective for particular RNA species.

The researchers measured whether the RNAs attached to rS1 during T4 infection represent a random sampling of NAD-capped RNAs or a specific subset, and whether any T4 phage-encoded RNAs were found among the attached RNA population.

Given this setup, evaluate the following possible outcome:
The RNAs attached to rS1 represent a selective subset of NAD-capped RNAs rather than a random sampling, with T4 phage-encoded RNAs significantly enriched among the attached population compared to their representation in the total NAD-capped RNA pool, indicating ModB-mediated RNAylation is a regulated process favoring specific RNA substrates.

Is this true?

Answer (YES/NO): NO